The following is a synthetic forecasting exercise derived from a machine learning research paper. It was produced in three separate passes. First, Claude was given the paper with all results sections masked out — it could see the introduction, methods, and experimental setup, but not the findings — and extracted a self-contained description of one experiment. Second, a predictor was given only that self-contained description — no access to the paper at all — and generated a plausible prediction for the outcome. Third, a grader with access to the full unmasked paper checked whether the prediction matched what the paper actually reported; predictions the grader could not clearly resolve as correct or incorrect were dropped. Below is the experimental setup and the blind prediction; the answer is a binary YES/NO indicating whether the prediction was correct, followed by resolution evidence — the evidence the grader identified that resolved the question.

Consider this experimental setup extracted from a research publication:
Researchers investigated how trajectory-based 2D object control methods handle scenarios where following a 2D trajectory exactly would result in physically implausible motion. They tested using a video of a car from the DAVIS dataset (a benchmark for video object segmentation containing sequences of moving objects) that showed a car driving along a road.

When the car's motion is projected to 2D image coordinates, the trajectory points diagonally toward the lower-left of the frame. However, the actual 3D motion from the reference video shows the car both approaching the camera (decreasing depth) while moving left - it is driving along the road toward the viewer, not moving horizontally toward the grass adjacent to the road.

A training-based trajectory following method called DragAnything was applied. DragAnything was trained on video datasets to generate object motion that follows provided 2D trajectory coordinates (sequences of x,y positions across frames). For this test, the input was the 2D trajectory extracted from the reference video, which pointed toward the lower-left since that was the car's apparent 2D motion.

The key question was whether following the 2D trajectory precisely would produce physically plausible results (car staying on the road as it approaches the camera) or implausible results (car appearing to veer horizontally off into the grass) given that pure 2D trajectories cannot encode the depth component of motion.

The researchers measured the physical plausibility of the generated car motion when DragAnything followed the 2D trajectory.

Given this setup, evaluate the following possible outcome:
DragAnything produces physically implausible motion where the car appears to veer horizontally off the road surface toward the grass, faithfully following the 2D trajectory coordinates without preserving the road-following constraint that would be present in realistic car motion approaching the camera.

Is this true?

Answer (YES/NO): YES